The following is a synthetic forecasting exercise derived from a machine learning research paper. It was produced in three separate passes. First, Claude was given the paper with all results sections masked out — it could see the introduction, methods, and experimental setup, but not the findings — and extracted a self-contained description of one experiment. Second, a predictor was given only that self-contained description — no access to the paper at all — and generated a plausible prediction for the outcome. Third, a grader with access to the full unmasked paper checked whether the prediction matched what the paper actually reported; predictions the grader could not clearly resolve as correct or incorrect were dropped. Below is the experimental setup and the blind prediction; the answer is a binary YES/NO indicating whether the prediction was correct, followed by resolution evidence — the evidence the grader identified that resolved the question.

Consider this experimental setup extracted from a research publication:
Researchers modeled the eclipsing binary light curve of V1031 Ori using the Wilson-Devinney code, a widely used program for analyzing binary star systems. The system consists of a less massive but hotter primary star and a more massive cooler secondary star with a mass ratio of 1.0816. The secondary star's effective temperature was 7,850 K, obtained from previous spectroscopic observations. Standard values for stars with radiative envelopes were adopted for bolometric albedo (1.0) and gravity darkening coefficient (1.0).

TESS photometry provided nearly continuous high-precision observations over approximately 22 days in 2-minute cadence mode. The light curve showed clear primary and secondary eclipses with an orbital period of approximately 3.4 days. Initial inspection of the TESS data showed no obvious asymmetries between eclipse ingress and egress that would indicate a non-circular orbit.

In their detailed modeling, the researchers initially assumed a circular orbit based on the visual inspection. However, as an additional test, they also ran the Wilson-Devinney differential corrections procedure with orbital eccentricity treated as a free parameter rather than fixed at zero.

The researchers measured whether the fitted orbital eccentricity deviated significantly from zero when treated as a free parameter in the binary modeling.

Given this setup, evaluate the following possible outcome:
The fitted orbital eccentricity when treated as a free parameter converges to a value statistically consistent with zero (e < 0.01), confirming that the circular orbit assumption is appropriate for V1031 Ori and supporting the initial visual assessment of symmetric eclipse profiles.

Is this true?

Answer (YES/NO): YES